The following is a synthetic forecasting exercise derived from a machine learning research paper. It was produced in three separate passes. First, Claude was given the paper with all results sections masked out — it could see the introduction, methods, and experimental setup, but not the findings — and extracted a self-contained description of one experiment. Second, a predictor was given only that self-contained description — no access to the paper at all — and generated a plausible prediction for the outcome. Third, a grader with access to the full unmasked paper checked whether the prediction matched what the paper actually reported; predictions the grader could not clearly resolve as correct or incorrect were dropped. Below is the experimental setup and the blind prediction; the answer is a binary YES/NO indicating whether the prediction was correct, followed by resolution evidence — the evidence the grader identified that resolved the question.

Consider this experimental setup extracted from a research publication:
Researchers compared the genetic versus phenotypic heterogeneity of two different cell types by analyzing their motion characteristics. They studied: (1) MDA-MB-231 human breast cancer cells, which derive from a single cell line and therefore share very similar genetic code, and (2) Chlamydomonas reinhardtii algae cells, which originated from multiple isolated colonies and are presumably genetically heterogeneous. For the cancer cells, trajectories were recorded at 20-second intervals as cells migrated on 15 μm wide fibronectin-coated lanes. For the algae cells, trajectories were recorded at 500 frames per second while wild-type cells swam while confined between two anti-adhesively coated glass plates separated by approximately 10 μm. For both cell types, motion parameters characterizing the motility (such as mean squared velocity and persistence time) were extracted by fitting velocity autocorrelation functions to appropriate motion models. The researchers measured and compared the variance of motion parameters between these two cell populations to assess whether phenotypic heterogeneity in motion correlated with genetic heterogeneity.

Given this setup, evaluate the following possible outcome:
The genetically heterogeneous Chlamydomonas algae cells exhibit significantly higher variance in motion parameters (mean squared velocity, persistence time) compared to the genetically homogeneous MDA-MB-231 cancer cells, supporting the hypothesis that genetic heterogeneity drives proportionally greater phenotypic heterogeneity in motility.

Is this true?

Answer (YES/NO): NO